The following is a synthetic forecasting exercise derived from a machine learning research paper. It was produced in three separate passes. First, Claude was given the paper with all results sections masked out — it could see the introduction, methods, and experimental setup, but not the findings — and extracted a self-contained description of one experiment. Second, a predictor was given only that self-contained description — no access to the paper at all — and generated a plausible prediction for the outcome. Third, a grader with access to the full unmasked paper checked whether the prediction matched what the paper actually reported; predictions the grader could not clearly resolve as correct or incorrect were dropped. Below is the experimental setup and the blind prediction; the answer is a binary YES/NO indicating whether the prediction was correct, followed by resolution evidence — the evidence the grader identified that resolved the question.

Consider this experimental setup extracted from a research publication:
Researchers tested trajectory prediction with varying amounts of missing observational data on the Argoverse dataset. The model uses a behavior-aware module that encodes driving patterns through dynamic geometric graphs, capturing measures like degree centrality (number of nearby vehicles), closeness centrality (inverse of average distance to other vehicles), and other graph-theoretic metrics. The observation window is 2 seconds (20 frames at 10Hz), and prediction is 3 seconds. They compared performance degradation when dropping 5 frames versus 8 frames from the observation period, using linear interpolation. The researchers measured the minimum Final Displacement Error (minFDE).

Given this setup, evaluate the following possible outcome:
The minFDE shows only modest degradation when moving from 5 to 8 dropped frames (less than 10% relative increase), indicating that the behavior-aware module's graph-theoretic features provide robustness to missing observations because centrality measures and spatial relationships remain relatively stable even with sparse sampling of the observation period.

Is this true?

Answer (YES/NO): YES